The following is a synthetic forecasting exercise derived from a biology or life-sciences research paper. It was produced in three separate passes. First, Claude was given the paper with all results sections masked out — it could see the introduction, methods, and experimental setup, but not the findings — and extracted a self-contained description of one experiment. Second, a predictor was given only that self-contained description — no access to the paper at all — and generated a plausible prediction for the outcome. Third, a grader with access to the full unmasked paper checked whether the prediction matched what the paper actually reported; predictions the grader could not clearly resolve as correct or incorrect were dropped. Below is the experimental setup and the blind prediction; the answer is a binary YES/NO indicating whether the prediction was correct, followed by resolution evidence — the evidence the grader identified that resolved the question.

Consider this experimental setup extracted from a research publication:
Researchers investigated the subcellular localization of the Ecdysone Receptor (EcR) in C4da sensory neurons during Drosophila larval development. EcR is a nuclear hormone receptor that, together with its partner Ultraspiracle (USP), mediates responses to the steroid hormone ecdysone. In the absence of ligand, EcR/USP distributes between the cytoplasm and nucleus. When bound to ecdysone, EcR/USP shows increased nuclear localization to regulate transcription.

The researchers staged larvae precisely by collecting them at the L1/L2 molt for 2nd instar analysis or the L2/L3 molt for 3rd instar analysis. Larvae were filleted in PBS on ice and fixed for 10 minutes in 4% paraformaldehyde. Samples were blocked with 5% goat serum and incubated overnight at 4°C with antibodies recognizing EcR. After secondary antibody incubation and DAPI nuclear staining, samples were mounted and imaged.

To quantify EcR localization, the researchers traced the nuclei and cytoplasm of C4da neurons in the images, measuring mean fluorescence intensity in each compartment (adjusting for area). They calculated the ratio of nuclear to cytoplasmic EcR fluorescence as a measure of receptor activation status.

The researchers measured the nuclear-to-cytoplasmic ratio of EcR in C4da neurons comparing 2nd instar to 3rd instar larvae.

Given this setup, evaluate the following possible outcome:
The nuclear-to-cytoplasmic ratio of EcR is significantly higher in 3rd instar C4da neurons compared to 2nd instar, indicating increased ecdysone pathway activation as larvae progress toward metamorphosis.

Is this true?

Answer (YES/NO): YES